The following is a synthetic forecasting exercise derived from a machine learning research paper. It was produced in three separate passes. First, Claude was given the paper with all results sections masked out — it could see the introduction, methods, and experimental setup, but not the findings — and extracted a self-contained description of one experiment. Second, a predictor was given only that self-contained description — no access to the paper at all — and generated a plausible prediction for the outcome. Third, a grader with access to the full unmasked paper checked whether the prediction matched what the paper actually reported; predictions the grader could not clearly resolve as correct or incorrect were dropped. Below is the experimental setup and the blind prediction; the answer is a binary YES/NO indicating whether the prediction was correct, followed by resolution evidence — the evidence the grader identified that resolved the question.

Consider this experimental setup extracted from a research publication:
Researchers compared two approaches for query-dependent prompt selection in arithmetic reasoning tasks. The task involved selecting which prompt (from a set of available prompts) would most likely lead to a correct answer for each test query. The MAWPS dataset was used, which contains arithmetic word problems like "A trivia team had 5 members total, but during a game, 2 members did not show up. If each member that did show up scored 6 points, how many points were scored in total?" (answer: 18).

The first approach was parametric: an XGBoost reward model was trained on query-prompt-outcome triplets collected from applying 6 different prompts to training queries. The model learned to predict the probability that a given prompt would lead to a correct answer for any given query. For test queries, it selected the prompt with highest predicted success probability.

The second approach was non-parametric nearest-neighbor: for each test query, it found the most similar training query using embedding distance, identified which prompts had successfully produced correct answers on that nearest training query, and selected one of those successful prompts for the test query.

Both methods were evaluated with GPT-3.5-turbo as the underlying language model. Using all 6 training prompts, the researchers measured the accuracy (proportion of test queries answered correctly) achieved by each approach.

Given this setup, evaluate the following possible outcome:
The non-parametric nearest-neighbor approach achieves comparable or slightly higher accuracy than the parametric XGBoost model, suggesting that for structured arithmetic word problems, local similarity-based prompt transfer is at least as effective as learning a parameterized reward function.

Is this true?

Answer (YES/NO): NO